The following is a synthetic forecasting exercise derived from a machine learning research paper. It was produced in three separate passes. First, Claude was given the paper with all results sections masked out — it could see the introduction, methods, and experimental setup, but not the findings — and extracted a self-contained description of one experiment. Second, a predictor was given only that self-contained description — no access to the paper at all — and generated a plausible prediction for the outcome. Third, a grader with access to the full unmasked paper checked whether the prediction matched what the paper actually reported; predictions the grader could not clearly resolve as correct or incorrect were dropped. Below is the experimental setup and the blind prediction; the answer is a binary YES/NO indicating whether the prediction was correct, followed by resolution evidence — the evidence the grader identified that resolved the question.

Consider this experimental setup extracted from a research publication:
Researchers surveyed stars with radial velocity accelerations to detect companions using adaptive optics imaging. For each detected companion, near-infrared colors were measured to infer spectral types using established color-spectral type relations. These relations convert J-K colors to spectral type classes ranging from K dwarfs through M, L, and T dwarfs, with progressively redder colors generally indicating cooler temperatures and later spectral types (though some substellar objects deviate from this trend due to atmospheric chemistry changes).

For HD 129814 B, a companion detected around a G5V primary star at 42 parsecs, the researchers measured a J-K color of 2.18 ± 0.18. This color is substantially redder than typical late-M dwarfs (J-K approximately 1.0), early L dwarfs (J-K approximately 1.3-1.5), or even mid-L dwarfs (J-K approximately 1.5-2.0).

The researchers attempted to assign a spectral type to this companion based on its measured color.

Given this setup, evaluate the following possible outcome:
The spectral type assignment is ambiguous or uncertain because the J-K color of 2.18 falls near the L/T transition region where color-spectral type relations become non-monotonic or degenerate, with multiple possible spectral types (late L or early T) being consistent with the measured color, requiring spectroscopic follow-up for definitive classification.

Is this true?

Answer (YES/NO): NO